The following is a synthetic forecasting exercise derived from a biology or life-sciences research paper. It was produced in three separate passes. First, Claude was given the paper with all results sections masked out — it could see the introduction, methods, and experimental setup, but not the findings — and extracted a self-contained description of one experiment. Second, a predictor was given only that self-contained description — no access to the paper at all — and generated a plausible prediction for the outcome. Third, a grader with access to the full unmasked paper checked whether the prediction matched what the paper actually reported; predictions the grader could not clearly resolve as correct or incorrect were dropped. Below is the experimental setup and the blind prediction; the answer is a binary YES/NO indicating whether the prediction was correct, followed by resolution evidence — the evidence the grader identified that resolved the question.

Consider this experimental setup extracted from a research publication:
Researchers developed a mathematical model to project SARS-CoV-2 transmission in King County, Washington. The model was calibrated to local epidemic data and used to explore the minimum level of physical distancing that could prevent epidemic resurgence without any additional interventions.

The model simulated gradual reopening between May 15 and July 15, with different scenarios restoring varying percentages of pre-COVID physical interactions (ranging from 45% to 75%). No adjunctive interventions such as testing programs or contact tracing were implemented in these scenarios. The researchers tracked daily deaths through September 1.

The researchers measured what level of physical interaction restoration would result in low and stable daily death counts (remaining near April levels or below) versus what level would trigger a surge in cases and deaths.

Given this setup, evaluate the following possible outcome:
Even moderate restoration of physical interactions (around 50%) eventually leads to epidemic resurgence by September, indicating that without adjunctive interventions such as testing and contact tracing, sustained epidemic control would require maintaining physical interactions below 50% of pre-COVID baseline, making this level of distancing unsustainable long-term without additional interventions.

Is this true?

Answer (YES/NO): NO